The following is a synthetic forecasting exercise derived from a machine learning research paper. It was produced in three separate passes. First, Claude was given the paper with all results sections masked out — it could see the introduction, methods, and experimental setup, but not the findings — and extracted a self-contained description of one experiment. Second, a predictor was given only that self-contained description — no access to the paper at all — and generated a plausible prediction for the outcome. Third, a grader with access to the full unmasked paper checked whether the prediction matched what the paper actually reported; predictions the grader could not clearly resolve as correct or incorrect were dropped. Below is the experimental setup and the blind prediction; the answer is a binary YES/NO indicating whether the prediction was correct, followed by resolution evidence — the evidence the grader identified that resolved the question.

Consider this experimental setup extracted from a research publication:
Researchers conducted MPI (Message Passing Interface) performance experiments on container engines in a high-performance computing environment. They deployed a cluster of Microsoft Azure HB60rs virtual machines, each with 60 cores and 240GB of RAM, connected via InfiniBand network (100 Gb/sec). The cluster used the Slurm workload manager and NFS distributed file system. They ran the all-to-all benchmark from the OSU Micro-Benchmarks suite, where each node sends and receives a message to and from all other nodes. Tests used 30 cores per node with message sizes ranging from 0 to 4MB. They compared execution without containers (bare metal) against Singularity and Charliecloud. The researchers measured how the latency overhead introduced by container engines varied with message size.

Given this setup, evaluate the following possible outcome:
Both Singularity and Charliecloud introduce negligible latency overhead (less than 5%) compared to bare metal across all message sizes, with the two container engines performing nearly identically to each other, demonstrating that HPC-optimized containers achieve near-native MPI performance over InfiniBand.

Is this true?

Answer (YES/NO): NO